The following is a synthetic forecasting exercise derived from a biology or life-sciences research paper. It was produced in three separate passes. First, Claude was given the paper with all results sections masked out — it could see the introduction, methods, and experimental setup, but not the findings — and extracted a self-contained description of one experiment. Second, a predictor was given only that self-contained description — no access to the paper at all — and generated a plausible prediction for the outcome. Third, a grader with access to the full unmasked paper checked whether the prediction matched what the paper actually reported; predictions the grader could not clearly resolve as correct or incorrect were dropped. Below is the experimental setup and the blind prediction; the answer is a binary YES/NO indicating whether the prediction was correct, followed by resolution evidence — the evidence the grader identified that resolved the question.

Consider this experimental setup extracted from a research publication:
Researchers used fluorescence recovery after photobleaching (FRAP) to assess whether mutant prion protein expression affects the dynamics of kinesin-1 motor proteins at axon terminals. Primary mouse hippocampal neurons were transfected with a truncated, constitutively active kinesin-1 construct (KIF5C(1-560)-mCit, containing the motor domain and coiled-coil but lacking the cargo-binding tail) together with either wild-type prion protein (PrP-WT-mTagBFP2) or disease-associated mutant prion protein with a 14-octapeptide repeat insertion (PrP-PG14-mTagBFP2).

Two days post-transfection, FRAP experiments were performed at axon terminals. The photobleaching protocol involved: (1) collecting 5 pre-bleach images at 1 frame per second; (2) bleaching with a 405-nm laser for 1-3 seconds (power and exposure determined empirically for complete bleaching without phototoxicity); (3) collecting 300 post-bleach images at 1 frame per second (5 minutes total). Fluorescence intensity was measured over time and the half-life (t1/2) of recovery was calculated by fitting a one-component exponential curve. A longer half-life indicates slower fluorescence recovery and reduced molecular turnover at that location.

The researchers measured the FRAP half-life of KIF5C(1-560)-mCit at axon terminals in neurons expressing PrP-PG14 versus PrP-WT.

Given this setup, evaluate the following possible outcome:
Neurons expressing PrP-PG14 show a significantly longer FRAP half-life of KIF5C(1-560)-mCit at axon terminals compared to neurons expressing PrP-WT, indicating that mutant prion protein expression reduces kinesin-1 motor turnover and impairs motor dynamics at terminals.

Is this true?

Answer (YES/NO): NO